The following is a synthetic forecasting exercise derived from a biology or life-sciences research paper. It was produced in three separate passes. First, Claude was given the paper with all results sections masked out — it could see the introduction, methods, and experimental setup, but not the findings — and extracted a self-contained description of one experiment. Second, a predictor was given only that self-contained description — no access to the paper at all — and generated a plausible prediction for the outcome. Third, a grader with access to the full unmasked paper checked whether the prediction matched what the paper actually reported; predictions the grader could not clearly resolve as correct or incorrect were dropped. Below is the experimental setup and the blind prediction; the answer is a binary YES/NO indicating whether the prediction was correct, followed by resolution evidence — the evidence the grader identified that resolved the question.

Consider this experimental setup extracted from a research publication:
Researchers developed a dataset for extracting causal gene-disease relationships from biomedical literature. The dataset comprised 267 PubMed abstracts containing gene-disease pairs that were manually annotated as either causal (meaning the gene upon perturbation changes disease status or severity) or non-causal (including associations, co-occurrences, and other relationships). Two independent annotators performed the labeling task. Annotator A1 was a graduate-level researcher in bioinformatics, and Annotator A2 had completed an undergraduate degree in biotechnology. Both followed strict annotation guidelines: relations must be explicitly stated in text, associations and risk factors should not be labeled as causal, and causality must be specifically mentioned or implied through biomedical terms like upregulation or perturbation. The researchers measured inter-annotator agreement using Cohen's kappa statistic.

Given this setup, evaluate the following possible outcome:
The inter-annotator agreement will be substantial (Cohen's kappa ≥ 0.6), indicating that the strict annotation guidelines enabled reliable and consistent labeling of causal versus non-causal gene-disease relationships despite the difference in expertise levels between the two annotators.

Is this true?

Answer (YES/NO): YES